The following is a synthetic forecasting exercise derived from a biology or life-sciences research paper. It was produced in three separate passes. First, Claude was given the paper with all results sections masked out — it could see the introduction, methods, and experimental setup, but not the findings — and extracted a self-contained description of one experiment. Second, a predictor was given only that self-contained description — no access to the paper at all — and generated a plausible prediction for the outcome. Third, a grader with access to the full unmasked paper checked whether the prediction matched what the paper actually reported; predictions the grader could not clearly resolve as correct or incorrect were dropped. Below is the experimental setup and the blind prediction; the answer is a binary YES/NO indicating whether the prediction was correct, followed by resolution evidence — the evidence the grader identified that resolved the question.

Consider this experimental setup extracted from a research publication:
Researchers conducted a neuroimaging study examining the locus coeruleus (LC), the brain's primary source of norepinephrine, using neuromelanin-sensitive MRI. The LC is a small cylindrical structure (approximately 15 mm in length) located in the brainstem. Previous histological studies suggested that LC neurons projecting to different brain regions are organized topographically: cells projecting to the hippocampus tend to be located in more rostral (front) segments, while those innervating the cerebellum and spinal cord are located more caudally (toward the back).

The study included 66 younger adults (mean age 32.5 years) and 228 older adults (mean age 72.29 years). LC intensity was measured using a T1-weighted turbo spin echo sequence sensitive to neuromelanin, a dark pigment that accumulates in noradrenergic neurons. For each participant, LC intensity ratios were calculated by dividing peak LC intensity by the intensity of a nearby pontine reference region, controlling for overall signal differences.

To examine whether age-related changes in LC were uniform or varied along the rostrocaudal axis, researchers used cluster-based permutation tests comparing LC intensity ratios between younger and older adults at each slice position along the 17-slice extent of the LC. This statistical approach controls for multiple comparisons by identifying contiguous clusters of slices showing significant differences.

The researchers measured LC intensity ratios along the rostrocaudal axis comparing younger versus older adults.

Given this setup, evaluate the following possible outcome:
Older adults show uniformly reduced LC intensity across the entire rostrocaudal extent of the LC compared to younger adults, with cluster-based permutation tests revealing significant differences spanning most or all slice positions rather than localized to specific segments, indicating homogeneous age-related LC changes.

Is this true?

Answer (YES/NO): NO